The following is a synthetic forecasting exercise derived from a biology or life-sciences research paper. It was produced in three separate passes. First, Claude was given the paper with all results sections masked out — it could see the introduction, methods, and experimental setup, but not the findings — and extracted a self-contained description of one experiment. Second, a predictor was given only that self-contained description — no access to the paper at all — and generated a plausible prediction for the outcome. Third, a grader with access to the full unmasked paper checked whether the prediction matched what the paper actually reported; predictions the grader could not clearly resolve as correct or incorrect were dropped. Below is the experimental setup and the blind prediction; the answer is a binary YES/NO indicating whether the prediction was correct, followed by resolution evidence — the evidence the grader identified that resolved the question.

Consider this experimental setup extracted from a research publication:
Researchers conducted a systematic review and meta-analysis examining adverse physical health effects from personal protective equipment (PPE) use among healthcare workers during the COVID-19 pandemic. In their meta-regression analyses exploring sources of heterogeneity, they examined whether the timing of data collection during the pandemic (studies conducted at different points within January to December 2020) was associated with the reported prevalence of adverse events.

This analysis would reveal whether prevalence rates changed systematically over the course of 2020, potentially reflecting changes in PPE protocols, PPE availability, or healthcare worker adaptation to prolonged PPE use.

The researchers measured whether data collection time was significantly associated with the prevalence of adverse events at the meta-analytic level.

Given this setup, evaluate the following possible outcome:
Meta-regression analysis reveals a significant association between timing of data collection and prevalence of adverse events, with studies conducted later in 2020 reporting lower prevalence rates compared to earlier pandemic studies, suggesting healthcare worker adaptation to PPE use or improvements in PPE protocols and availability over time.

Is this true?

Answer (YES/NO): NO